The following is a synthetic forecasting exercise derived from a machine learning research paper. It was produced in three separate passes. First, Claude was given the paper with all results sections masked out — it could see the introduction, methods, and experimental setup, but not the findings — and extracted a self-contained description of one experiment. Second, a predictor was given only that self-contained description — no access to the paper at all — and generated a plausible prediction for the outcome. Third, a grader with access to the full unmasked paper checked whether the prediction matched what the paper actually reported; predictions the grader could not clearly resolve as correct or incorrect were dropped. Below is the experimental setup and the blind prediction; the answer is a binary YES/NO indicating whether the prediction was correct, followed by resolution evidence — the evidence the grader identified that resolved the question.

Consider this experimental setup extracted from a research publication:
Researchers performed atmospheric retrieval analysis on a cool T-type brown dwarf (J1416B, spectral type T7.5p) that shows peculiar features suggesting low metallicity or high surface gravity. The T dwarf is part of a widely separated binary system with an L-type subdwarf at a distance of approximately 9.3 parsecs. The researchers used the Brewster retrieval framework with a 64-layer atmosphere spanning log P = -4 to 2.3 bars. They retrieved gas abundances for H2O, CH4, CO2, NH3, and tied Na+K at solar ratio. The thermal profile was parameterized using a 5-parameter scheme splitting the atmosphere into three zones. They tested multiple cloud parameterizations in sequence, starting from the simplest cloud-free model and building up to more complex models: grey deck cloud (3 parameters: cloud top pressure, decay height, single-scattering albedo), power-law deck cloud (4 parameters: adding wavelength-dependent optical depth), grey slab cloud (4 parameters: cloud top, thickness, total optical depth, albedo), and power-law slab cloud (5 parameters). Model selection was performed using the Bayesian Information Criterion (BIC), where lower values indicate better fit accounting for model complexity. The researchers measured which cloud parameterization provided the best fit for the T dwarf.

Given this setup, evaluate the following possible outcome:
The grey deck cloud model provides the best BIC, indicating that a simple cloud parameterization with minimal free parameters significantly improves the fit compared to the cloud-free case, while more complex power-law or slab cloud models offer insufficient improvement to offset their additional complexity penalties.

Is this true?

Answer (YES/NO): NO